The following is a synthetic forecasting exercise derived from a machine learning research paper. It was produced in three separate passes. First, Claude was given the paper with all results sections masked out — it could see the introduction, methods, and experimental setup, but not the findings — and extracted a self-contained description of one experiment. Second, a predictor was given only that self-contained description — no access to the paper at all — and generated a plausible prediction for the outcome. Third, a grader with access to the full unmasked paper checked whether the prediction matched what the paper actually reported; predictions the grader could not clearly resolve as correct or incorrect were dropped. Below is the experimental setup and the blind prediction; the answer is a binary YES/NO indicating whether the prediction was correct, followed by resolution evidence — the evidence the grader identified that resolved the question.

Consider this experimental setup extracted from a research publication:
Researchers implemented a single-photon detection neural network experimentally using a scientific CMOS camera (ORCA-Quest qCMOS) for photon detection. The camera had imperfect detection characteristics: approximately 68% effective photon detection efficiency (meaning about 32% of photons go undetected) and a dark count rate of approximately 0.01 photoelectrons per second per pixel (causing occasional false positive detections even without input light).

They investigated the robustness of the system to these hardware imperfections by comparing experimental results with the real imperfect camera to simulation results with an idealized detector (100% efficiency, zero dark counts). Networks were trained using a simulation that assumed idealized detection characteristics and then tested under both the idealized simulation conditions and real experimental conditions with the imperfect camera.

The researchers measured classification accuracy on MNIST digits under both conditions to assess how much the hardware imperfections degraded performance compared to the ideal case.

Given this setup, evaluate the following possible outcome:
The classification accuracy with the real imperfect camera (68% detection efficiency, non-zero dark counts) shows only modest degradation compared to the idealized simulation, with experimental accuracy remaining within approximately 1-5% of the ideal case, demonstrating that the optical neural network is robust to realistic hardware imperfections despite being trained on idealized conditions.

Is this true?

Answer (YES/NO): YES